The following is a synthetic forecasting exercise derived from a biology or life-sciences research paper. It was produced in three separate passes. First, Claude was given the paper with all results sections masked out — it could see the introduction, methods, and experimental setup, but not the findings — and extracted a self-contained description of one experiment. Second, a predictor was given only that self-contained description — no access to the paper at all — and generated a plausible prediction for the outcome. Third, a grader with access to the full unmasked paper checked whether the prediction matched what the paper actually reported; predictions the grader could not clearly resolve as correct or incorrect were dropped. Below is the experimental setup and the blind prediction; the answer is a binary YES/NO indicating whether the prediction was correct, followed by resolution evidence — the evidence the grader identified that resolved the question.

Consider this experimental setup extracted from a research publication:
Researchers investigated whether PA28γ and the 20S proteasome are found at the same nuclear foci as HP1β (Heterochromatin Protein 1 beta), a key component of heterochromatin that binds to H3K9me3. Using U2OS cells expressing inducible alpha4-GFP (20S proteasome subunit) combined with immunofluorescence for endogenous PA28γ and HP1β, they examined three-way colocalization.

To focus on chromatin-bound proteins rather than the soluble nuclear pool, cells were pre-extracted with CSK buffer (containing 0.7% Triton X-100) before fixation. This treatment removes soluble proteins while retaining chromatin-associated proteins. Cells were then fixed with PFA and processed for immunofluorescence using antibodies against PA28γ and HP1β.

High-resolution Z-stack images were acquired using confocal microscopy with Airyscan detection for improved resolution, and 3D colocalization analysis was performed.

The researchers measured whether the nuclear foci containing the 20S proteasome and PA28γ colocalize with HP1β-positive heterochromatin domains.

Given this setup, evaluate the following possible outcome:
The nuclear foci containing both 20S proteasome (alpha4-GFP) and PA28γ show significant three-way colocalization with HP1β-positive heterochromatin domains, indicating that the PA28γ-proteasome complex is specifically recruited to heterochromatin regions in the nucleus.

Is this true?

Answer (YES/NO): YES